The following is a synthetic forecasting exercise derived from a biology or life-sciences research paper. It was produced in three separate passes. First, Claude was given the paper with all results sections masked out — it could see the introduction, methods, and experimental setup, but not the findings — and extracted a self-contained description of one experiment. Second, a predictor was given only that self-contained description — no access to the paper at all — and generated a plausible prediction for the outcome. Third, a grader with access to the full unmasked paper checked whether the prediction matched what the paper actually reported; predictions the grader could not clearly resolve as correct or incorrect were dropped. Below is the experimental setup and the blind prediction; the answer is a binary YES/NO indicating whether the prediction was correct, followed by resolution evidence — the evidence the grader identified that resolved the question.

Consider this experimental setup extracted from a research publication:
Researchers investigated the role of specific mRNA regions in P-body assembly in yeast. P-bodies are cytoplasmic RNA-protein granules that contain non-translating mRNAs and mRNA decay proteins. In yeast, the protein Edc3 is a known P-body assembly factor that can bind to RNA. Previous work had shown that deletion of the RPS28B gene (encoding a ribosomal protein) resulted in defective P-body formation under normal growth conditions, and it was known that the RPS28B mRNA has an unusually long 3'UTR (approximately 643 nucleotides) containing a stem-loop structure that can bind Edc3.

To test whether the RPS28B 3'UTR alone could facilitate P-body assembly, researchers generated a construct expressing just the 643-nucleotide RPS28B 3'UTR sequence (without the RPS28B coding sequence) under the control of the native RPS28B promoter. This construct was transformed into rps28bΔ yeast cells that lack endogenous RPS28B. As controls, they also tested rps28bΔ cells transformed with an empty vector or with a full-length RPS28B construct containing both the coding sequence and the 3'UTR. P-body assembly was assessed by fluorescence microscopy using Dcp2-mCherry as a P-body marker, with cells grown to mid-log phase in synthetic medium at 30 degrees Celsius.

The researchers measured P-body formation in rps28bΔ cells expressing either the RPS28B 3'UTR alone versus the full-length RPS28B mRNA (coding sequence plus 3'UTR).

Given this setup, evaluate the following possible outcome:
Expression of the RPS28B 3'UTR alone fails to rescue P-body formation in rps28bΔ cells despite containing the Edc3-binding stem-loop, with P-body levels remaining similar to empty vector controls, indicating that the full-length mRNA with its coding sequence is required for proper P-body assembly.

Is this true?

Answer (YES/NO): YES